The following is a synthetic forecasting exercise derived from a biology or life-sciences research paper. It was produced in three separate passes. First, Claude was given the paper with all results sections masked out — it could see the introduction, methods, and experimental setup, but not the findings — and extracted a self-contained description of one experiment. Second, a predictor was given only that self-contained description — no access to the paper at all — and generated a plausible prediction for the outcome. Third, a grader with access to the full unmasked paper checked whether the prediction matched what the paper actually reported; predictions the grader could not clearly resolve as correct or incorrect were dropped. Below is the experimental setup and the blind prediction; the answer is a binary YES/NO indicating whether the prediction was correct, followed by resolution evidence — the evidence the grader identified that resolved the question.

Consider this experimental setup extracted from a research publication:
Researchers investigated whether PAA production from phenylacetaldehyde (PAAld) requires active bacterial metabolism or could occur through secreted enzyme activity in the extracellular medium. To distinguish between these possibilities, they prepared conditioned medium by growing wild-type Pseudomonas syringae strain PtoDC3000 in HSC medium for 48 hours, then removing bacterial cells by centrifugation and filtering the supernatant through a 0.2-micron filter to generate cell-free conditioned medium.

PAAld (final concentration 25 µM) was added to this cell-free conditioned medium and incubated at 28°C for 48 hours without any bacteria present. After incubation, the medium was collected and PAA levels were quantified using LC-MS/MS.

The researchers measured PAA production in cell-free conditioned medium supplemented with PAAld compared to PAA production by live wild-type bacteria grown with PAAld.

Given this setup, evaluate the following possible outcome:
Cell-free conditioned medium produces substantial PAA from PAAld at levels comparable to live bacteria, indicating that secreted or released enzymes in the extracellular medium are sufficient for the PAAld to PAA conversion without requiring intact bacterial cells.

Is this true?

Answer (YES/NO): YES